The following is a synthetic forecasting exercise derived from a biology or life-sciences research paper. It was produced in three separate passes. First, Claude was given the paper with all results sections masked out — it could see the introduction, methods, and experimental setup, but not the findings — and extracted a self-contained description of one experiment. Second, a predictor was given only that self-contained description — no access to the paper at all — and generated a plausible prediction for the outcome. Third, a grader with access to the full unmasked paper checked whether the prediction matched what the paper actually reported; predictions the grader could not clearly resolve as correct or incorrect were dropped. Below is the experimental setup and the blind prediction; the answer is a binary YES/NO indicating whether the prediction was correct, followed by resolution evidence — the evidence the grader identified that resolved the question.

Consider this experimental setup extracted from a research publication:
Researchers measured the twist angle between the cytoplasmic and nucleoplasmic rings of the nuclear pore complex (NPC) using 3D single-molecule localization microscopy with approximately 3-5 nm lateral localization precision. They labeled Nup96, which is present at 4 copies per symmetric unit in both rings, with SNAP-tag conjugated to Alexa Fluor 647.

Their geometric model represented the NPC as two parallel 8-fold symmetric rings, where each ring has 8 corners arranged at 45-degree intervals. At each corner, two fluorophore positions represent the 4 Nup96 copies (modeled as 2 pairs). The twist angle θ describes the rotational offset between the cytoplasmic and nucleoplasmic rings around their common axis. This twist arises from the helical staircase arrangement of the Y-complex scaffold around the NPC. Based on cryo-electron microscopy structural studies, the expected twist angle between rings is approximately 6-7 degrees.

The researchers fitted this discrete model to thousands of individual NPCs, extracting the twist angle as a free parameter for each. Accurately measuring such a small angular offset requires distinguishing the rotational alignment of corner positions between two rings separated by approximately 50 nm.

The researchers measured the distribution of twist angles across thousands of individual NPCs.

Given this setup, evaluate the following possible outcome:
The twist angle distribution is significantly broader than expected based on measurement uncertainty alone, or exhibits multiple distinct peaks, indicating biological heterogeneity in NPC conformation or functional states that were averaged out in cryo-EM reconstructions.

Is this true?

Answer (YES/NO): YES